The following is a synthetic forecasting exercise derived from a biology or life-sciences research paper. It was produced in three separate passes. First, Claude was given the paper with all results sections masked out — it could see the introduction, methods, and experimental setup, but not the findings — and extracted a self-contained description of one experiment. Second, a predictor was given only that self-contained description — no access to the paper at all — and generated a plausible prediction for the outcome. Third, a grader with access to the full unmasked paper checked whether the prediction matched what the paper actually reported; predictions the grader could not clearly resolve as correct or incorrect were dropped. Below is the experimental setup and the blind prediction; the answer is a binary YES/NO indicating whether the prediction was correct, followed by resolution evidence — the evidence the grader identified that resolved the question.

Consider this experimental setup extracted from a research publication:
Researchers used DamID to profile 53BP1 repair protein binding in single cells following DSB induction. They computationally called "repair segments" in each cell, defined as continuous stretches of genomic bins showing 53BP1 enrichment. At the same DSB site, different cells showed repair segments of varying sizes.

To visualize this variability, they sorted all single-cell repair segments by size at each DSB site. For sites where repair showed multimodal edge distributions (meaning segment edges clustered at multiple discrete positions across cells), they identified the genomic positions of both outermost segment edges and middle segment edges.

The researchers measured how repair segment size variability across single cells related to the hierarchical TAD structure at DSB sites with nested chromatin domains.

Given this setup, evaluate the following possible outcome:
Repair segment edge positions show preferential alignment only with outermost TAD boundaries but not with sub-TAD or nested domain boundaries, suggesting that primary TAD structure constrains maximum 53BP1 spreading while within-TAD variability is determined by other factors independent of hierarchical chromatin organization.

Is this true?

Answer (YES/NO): NO